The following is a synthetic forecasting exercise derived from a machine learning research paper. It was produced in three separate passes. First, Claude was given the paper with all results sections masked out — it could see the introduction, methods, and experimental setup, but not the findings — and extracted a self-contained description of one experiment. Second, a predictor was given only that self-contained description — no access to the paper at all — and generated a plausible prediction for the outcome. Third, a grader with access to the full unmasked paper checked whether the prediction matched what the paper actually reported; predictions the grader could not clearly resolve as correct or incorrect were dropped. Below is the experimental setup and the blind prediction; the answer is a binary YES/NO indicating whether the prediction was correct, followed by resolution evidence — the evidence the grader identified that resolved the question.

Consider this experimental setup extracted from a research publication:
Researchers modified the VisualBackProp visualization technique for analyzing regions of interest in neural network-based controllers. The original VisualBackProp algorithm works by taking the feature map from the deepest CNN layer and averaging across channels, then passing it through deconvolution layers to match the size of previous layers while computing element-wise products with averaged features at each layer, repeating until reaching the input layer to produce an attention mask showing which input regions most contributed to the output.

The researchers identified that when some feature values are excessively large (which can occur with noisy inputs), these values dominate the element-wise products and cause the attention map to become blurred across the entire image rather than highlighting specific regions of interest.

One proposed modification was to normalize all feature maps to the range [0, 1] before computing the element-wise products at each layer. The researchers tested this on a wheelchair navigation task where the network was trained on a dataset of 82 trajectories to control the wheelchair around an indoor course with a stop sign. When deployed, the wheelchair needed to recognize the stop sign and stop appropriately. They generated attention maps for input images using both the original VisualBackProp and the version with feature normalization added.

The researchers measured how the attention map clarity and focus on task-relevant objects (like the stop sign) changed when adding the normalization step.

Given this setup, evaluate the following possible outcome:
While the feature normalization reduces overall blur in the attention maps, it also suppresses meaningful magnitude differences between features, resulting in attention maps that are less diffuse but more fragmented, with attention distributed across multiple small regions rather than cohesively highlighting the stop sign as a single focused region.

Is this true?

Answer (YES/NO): NO